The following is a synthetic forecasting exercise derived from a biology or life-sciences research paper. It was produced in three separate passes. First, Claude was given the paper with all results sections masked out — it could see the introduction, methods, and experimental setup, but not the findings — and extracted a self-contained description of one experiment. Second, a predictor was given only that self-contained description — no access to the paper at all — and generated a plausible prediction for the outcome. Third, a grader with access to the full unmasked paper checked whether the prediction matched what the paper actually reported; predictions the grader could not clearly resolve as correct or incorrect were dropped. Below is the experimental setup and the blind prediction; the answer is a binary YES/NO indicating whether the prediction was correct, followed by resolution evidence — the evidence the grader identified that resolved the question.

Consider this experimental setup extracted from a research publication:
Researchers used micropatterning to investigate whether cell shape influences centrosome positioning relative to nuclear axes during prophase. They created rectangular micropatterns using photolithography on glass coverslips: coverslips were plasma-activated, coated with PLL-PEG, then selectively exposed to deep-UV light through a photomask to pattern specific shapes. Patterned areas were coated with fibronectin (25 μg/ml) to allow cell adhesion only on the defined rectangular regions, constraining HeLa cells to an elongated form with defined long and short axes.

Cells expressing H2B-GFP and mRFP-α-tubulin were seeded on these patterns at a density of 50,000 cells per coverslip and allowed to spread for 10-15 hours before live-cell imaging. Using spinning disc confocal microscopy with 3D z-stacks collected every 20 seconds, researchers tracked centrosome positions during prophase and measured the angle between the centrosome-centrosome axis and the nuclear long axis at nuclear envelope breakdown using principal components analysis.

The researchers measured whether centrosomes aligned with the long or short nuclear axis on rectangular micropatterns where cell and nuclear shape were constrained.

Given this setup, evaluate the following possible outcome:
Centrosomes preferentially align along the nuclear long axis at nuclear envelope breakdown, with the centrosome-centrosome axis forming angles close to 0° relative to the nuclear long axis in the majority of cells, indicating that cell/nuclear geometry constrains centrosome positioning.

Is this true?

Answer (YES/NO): NO